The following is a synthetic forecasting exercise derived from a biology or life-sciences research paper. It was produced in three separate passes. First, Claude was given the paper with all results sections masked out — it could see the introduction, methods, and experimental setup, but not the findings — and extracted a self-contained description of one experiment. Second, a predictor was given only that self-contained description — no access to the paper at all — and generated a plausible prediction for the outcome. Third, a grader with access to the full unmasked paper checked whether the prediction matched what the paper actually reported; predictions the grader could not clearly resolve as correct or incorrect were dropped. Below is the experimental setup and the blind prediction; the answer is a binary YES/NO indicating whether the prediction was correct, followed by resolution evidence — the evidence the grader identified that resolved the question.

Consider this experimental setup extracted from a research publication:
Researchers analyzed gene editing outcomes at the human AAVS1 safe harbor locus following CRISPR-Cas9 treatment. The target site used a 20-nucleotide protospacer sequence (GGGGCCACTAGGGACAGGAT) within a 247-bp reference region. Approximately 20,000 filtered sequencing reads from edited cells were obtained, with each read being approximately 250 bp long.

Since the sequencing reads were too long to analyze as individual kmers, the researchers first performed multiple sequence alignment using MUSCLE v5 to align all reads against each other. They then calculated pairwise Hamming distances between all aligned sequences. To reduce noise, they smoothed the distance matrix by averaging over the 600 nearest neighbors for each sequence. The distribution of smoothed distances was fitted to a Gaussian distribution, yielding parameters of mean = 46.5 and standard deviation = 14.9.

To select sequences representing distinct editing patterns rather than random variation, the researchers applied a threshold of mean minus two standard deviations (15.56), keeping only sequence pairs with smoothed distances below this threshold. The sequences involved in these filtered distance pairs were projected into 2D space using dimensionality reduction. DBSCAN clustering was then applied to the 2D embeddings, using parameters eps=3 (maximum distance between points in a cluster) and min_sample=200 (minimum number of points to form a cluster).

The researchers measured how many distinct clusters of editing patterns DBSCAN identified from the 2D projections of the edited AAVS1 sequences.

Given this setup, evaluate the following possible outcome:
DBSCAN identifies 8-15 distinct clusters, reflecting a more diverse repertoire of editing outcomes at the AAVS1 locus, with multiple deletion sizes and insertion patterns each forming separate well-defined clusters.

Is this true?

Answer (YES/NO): NO